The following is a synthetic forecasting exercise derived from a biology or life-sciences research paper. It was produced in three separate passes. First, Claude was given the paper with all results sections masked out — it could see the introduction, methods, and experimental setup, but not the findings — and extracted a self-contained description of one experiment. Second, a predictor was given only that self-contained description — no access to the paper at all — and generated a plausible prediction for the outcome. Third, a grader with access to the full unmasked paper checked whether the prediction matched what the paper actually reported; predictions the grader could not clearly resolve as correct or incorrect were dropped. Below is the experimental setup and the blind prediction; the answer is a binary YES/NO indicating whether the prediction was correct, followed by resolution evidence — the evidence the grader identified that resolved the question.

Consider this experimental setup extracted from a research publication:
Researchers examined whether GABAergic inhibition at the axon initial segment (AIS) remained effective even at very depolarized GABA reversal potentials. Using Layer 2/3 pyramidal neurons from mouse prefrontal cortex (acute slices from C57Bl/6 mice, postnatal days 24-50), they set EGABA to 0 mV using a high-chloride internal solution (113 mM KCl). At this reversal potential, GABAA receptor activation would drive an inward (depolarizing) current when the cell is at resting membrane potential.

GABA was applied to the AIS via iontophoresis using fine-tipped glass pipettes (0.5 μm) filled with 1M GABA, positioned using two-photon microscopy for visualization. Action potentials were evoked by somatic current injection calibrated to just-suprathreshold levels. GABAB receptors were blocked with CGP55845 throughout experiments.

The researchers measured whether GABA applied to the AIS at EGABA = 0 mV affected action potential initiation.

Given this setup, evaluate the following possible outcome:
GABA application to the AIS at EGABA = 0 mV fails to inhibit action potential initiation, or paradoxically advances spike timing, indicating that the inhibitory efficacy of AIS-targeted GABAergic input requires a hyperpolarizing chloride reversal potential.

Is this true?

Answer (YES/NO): NO